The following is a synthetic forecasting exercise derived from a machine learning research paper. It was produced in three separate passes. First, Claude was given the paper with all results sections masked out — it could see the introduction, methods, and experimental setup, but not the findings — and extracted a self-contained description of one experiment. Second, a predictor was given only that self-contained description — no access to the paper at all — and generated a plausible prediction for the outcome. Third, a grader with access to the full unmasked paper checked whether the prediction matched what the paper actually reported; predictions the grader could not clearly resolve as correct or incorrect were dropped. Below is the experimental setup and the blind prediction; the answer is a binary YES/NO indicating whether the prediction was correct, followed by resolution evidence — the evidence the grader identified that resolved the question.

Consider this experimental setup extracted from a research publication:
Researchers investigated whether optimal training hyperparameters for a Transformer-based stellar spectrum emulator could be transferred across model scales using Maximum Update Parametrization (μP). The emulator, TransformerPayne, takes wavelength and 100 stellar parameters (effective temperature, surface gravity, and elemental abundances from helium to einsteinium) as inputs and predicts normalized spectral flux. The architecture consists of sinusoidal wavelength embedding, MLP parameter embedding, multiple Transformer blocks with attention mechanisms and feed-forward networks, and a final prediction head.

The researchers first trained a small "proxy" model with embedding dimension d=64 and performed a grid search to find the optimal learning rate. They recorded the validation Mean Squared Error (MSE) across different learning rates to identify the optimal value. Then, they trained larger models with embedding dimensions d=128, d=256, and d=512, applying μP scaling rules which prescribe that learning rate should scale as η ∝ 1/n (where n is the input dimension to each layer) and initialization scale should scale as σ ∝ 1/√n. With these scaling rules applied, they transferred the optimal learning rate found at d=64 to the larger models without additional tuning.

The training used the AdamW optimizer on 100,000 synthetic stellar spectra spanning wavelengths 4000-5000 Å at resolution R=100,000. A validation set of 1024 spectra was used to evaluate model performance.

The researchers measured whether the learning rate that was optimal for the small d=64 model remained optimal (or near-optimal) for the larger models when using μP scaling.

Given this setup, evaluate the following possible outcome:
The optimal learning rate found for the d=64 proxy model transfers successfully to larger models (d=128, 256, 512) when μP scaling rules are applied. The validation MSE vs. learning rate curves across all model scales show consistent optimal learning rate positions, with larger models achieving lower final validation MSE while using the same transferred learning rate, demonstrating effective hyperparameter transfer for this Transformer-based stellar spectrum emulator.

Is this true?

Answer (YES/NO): YES